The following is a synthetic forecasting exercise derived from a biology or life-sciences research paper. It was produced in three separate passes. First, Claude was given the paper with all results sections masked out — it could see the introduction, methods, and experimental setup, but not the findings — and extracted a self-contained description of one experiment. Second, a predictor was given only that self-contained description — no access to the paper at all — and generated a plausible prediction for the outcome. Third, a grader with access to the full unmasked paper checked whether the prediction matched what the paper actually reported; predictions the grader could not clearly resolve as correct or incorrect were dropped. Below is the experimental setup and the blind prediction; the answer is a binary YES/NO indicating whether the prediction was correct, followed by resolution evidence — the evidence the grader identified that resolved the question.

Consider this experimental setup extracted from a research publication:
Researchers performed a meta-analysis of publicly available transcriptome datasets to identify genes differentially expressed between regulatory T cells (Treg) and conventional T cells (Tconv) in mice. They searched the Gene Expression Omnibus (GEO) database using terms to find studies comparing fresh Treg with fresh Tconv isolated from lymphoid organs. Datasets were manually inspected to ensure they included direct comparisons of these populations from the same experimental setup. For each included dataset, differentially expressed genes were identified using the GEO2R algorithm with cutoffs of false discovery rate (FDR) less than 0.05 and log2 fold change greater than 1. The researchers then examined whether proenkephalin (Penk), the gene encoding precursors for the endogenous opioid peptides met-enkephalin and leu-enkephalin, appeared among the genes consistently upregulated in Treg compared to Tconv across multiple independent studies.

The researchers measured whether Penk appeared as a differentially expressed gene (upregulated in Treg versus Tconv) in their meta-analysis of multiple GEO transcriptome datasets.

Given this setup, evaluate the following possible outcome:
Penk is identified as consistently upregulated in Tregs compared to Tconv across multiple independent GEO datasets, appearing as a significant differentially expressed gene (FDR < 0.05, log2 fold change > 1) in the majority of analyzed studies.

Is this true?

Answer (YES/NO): YES